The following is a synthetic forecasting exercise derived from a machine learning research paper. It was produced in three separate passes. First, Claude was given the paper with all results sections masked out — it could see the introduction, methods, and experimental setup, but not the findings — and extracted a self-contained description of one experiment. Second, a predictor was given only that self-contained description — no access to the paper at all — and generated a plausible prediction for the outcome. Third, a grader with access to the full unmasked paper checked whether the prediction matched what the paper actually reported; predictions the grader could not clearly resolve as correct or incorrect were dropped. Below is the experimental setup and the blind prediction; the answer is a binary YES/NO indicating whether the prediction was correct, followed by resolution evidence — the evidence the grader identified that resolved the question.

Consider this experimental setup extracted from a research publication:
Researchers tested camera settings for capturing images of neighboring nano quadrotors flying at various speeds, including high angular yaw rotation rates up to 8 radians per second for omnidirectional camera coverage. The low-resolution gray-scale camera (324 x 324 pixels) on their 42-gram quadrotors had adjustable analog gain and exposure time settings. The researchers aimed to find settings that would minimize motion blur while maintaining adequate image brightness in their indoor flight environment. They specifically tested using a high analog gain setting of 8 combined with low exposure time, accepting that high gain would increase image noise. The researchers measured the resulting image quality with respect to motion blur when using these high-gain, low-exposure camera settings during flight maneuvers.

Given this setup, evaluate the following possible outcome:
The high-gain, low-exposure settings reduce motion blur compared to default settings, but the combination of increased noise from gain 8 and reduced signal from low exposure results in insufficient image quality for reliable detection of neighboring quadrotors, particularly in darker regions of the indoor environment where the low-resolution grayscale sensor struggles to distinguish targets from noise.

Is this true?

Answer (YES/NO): NO